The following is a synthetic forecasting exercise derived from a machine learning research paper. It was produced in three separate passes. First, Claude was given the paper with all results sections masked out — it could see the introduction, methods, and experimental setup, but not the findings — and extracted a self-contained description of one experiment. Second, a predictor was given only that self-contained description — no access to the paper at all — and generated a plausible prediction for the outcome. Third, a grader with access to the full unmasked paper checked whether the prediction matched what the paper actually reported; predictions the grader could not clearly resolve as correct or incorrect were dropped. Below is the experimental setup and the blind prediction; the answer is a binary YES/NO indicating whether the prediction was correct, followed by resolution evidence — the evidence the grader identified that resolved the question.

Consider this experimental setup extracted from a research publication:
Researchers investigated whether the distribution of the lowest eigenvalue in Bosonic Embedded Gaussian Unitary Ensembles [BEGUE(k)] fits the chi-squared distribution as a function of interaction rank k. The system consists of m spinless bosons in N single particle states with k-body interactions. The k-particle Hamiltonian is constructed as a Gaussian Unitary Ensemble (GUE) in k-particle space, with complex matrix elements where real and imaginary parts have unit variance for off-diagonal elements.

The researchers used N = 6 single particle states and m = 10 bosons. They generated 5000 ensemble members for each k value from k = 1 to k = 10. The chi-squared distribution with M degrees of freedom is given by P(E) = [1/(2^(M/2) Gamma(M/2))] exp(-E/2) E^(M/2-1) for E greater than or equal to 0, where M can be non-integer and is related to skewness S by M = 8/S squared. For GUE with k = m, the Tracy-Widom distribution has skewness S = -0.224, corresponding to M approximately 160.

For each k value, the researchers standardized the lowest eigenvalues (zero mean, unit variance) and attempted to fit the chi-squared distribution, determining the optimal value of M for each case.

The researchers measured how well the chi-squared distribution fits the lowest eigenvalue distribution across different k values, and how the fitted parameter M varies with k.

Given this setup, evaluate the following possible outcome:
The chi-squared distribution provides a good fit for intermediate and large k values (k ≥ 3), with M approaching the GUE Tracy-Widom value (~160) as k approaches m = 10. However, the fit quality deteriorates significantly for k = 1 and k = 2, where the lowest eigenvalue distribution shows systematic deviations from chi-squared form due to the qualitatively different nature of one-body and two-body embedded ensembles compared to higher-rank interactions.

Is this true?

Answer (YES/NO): NO